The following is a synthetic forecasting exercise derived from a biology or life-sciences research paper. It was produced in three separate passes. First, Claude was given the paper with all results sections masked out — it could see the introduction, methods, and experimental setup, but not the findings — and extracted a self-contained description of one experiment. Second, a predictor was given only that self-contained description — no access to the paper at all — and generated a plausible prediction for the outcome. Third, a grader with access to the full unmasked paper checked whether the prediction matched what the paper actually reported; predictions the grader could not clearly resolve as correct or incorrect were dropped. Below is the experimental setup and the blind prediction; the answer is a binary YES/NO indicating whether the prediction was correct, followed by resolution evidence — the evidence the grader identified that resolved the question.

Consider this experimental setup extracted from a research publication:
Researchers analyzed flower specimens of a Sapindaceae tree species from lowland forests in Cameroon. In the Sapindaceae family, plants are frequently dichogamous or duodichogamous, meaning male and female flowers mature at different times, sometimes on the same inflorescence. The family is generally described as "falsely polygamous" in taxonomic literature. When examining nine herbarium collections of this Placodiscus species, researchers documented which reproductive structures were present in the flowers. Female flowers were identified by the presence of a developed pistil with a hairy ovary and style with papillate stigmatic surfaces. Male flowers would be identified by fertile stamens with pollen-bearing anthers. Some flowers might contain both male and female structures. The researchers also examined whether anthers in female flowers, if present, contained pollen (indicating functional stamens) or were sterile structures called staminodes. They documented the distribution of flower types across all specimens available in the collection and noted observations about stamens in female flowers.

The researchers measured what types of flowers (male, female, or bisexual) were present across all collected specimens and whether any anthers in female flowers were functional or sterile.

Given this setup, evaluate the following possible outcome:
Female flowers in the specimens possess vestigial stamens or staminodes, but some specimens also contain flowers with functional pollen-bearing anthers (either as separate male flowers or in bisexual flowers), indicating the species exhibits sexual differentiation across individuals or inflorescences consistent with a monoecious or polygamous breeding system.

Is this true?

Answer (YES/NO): NO